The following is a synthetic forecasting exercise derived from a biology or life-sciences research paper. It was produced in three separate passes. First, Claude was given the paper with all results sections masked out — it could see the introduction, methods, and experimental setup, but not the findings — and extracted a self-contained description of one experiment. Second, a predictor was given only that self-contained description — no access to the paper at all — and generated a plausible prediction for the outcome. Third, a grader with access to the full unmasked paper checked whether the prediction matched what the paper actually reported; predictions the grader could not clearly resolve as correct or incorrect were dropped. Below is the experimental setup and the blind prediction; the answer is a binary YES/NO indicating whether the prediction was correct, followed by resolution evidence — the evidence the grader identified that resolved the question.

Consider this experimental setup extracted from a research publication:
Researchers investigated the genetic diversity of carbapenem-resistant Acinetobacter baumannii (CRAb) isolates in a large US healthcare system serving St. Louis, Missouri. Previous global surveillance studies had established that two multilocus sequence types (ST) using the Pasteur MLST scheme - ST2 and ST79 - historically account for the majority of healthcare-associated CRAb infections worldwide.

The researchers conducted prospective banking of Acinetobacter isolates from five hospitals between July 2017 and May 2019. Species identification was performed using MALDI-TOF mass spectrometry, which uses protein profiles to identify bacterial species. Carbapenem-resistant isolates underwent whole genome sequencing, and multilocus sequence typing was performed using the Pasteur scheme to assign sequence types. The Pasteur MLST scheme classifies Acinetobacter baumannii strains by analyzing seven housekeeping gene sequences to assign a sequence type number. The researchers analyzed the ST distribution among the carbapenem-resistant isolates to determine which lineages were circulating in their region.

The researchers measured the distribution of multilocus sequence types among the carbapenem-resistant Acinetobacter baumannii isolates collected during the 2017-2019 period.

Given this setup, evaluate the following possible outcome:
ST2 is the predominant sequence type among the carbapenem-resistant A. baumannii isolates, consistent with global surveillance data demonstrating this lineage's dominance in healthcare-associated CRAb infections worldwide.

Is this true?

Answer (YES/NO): NO